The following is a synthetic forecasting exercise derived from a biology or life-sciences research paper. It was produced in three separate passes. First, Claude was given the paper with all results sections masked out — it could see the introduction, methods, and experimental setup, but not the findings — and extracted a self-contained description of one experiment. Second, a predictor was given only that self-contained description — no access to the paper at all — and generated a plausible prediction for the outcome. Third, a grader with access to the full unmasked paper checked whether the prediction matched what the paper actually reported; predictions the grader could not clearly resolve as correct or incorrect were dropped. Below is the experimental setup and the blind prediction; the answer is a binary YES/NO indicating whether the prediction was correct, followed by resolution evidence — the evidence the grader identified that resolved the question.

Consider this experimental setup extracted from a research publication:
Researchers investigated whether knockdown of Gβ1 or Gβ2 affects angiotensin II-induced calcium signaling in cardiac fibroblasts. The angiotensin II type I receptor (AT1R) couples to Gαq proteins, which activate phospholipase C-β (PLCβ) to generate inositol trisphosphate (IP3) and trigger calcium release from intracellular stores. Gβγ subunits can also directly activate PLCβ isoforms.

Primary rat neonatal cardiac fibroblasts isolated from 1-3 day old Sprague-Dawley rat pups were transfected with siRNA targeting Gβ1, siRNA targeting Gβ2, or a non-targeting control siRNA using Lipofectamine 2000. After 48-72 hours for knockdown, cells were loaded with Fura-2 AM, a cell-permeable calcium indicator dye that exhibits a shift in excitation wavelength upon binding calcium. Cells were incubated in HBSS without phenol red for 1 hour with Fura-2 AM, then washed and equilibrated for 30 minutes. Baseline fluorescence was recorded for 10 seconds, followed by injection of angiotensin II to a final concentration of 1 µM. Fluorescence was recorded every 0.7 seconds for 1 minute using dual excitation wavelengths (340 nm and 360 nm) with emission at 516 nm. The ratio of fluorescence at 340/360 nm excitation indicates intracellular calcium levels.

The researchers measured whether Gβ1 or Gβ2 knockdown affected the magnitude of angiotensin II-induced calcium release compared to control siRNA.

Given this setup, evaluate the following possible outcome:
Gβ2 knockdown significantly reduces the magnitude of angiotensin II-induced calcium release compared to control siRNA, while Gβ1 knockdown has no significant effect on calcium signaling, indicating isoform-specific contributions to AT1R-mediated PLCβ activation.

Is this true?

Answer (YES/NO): YES